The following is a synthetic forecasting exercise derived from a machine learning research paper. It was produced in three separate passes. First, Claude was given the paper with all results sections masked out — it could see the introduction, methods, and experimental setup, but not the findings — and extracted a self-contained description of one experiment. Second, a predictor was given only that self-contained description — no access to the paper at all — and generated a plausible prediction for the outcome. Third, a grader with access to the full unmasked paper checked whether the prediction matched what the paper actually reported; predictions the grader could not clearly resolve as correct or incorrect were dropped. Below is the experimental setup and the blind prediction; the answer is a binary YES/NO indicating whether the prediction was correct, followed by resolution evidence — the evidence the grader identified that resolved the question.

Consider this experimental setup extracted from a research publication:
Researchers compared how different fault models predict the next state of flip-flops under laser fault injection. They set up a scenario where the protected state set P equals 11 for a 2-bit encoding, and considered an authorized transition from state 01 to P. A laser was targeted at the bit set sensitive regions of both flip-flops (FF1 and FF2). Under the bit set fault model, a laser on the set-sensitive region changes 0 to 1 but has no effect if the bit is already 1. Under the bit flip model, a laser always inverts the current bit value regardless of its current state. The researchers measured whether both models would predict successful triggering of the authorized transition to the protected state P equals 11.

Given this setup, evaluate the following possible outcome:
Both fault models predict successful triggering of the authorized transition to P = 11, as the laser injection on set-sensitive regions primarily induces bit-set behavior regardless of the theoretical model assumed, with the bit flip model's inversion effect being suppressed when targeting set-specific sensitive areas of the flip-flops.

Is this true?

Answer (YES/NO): NO